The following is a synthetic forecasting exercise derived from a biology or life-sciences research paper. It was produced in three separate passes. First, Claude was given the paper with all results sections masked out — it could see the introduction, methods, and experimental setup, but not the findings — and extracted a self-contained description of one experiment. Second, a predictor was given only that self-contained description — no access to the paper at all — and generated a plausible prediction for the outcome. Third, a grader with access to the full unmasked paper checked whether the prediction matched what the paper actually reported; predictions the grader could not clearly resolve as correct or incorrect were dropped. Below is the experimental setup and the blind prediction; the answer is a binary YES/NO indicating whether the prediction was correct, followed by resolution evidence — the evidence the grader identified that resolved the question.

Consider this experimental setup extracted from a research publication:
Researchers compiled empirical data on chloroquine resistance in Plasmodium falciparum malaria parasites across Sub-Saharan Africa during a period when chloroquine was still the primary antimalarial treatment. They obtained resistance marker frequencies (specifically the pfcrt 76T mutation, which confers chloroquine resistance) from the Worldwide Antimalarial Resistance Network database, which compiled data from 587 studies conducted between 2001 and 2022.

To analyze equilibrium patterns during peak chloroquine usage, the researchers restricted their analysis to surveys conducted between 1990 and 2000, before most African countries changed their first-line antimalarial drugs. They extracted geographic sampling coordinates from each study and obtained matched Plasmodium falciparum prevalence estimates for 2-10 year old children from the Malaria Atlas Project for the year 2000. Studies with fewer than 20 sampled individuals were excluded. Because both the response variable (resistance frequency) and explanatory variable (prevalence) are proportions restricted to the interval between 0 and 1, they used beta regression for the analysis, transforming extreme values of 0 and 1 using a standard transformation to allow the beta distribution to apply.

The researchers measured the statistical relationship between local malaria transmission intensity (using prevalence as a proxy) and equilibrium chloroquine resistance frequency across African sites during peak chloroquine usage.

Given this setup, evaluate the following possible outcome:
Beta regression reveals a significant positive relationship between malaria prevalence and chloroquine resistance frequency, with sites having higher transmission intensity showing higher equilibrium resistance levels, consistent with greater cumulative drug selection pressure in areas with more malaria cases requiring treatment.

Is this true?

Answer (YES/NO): NO